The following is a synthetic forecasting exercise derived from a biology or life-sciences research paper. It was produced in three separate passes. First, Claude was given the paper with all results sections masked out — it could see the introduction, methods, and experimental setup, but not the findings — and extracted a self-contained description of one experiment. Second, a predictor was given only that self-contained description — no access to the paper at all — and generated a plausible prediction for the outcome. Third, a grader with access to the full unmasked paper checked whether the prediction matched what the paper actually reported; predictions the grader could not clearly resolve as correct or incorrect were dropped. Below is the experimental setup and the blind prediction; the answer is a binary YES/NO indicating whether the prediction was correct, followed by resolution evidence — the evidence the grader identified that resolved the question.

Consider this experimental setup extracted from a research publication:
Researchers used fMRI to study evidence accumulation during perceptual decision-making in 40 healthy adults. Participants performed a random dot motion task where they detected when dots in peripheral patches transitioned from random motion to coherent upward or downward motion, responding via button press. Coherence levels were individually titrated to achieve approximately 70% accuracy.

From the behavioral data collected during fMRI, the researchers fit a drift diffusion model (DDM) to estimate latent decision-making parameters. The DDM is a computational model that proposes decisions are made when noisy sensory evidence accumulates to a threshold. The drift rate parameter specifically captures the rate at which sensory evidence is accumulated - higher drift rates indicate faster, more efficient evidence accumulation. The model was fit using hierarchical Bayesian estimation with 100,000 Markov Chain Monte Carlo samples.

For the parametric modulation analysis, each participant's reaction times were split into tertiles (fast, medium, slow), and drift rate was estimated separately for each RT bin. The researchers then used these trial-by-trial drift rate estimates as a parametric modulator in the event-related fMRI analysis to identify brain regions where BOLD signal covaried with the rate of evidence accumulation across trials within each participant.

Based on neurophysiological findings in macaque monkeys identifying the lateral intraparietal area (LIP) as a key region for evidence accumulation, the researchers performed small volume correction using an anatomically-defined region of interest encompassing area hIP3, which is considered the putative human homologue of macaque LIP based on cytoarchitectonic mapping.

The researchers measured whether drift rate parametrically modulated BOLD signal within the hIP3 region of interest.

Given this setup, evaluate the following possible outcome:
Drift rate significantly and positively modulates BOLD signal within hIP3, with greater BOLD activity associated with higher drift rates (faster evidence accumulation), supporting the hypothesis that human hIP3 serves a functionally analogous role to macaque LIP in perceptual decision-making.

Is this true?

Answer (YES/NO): NO